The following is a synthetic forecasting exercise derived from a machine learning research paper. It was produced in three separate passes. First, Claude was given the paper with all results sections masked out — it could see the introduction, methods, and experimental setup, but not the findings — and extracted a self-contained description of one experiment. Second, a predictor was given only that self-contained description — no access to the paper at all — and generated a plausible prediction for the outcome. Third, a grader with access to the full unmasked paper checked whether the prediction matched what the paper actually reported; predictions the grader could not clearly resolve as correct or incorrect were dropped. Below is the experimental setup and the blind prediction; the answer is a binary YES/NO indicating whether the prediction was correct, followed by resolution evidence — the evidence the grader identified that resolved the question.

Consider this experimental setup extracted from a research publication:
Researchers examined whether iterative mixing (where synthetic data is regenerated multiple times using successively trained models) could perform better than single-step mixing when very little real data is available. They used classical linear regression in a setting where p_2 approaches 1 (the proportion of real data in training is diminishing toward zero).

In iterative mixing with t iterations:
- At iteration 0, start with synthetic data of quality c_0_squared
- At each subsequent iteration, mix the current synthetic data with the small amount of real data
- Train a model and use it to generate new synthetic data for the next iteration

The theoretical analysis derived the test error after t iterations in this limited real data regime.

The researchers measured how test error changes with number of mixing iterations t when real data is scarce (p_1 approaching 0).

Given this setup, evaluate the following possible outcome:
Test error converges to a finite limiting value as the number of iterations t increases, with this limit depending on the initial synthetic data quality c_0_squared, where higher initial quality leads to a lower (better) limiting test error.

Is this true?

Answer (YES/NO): NO